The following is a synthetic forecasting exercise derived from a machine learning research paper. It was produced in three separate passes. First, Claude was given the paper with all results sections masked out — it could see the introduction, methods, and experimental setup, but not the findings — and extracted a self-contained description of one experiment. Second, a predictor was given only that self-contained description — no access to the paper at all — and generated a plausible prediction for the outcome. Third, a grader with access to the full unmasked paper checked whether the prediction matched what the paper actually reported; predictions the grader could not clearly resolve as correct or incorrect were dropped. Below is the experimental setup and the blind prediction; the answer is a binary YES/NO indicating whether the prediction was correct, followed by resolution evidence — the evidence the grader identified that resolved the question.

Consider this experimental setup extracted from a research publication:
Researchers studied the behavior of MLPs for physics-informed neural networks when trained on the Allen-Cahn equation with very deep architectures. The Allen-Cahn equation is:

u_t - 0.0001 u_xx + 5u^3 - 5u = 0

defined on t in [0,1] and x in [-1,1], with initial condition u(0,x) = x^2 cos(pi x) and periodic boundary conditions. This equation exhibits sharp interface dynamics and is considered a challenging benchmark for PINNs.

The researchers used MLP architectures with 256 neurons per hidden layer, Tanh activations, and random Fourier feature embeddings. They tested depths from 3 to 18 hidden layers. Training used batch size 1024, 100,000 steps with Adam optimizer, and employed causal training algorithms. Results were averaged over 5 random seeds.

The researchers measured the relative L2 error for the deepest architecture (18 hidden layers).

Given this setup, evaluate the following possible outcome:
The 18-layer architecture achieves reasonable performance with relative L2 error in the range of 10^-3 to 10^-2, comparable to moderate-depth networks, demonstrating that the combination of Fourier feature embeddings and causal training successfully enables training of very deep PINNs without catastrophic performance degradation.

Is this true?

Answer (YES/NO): NO